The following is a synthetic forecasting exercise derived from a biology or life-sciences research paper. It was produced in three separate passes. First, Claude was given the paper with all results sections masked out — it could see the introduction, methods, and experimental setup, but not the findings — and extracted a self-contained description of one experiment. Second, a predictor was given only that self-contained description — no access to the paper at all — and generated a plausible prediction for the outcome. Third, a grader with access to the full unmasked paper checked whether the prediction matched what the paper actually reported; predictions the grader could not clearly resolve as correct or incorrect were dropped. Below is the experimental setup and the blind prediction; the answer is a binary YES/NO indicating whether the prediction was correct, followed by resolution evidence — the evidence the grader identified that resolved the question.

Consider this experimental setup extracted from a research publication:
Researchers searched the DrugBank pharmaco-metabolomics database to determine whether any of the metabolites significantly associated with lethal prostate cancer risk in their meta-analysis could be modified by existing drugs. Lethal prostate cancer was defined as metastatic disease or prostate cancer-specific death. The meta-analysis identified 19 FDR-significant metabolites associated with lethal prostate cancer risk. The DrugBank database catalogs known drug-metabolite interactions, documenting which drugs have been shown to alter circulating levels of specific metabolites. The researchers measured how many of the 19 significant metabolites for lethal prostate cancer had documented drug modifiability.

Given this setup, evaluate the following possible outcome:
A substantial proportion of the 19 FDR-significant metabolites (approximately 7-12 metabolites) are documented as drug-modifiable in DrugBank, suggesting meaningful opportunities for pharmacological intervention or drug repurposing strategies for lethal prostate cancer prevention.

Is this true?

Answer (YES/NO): YES